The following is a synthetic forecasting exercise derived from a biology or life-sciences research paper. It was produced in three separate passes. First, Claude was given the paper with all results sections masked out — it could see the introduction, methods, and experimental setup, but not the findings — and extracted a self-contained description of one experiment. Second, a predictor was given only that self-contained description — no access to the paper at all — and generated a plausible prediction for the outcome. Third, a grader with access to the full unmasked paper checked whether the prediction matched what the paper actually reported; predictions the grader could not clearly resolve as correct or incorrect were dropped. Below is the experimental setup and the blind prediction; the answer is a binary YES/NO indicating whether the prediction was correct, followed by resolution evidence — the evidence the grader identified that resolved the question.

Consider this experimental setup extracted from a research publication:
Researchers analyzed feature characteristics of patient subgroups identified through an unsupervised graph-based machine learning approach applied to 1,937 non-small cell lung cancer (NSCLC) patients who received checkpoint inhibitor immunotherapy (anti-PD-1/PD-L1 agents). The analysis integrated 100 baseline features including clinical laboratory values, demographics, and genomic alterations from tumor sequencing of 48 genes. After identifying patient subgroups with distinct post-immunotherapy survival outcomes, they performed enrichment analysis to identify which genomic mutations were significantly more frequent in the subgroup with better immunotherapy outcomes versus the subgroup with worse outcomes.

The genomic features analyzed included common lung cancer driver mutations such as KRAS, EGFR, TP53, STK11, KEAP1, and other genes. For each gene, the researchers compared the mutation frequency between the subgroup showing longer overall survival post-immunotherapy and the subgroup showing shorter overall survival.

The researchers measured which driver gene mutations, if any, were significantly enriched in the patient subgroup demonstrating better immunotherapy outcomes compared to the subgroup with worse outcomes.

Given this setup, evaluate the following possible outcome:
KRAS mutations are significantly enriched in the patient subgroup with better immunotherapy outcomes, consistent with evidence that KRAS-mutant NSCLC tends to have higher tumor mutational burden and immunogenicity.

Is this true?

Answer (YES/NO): YES